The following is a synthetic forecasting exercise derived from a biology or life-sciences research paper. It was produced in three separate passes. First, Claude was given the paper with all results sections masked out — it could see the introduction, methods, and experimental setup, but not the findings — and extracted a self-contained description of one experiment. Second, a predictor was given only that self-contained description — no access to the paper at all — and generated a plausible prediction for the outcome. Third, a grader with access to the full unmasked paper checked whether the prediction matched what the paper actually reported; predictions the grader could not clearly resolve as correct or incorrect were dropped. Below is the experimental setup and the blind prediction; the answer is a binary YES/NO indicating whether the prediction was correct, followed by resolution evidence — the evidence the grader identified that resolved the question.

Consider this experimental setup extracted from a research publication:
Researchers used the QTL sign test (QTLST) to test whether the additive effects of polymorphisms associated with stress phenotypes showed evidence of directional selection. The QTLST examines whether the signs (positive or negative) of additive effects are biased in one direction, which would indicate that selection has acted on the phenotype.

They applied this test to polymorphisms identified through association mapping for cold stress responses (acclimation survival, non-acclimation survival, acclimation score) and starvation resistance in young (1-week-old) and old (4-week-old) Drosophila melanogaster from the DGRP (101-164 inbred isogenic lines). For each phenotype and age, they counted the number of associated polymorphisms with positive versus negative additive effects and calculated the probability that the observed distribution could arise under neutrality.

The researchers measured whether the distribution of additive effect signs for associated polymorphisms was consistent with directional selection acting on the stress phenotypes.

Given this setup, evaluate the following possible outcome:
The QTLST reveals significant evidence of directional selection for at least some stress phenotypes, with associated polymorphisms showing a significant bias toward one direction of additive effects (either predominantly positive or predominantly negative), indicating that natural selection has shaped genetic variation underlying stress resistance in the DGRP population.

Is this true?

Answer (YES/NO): YES